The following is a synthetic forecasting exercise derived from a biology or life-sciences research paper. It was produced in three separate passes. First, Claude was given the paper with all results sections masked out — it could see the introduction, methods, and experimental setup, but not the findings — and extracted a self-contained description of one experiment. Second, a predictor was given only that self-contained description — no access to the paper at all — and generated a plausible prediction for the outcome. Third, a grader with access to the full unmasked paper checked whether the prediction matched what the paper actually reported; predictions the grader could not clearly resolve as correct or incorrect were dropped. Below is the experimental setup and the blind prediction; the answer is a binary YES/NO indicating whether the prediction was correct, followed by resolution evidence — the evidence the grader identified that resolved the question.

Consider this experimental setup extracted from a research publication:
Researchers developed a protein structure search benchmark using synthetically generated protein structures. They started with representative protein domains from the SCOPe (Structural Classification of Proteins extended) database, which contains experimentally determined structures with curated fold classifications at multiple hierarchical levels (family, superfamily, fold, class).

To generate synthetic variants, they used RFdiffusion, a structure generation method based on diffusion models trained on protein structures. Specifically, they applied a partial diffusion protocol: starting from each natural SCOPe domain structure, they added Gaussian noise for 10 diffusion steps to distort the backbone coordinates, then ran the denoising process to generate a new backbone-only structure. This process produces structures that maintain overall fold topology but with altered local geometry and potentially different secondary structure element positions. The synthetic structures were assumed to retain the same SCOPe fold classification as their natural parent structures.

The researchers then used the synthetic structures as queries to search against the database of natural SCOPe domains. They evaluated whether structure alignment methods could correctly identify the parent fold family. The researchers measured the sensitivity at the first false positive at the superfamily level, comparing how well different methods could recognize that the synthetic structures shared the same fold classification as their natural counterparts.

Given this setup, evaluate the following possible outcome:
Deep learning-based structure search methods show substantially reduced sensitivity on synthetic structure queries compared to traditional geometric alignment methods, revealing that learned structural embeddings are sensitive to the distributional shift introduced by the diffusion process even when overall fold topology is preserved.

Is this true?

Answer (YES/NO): YES